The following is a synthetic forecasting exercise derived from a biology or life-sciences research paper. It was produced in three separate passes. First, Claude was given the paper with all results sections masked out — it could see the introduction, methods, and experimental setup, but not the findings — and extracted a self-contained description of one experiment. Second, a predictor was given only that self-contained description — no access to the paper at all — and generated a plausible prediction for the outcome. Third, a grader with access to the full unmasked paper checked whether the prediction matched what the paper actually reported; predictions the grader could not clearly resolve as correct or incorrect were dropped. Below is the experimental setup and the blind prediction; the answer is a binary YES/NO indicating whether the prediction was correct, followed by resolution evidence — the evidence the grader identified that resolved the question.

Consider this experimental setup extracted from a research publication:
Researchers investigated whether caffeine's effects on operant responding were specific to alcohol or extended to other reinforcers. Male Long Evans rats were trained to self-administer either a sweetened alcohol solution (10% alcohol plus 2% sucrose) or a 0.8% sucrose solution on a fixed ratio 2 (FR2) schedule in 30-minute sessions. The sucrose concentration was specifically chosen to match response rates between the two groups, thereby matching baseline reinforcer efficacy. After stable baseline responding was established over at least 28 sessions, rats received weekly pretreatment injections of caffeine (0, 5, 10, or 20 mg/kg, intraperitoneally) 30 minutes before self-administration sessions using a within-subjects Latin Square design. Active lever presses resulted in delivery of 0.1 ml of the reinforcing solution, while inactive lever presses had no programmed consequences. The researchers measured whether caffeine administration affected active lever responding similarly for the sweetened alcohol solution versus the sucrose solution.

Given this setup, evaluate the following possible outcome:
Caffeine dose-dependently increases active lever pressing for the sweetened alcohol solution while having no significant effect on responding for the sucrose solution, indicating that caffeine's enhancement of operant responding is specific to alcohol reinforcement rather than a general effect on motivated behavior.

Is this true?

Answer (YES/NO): NO